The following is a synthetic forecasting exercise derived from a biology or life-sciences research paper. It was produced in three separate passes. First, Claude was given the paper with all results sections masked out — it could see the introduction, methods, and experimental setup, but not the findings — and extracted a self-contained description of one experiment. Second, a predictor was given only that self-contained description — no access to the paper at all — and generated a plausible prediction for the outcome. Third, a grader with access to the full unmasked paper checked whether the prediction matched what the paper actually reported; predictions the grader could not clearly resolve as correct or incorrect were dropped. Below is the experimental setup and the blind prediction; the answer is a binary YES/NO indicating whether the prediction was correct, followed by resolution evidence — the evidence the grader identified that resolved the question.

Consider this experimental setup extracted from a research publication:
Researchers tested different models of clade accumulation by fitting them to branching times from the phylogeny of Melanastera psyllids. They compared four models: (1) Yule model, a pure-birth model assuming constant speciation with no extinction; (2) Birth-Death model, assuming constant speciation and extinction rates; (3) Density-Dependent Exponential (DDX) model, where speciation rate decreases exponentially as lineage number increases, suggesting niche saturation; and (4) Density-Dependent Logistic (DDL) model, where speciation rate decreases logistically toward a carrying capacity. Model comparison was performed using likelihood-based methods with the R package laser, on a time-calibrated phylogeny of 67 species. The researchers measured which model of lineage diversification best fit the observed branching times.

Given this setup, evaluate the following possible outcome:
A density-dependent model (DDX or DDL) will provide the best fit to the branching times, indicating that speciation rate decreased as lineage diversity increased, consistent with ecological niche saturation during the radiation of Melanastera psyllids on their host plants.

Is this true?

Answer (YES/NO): YES